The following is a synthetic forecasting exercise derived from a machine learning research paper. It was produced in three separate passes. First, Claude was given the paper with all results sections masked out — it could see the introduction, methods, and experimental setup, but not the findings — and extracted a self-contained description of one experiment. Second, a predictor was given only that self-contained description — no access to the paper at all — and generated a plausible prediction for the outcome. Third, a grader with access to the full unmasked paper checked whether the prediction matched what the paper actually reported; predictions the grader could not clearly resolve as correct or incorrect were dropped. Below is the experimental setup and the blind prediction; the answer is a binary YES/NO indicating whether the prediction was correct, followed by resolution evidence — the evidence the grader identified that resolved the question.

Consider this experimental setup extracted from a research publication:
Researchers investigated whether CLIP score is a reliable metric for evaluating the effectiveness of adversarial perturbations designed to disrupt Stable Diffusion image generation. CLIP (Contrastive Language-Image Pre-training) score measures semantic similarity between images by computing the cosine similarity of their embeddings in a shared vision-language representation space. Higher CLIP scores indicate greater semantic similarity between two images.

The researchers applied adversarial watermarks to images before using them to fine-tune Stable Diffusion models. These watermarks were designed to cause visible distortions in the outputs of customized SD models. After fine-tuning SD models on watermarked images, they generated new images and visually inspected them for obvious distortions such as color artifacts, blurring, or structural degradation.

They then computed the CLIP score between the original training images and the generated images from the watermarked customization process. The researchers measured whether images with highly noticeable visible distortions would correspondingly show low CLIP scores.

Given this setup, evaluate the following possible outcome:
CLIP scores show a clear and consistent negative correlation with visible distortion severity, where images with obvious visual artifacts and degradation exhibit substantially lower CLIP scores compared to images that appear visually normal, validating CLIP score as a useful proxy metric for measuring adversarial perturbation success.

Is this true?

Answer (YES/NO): NO